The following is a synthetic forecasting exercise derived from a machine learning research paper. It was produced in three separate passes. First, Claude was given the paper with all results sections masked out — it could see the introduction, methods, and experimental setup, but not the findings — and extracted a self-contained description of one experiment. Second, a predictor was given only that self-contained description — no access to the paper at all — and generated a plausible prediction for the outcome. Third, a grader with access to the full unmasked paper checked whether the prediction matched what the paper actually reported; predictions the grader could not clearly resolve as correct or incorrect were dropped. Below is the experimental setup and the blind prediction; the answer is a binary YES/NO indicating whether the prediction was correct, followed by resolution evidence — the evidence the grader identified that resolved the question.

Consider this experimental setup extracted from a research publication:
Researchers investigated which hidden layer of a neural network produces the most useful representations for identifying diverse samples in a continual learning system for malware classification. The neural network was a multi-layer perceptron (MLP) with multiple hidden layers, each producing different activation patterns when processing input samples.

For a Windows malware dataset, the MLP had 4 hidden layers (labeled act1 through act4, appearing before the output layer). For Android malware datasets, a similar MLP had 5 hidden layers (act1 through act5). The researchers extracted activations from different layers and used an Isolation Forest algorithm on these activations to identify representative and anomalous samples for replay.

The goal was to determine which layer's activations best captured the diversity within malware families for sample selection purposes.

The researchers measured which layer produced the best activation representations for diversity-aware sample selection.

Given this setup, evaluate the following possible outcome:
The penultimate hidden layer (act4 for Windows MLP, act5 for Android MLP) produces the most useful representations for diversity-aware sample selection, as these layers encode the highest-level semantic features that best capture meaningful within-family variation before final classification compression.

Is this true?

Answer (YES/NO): YES